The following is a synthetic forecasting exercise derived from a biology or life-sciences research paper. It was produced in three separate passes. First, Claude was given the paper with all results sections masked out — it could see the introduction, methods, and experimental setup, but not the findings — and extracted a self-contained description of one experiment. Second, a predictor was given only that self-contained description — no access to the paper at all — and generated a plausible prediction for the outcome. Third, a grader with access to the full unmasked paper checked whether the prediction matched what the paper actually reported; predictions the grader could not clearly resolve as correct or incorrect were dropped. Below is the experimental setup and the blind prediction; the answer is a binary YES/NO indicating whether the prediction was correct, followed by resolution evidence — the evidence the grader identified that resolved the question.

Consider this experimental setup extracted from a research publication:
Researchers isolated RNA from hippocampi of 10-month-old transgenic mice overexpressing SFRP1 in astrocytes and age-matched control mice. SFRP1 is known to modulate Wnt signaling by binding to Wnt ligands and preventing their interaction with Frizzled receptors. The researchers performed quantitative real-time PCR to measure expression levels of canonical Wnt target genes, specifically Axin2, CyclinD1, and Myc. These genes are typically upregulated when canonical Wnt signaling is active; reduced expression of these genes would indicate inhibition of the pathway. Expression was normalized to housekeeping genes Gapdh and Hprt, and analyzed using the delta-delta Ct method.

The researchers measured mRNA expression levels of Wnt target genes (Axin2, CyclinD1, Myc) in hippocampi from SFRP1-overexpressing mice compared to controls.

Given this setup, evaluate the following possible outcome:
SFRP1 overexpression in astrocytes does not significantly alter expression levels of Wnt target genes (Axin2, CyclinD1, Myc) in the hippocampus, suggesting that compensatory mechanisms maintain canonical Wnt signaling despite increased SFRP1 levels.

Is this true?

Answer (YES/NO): YES